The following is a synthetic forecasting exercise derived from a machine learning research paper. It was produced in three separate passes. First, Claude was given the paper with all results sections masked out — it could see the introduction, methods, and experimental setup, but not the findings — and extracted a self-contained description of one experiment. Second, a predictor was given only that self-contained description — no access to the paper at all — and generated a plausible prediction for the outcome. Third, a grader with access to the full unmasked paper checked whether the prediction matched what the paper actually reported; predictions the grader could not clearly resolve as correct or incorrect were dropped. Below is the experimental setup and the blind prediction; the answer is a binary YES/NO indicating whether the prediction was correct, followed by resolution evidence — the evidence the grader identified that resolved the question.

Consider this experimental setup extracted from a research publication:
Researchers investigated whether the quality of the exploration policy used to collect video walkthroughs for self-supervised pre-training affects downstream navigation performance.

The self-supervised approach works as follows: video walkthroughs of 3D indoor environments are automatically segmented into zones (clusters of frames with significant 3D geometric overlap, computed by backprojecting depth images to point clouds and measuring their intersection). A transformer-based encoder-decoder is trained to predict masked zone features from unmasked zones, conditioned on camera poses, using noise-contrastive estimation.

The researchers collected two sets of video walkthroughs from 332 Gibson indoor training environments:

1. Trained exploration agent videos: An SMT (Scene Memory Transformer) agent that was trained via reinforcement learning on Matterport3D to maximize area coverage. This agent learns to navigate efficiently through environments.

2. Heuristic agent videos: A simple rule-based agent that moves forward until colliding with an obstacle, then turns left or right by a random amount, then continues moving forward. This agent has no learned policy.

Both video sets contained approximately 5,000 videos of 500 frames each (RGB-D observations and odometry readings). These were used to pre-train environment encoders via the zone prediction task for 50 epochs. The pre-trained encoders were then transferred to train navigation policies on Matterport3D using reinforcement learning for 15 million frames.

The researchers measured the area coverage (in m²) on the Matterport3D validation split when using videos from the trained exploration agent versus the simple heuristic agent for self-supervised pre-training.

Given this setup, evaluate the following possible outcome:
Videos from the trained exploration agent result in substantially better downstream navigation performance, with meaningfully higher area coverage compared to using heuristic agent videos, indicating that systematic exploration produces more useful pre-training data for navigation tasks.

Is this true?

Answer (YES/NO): NO